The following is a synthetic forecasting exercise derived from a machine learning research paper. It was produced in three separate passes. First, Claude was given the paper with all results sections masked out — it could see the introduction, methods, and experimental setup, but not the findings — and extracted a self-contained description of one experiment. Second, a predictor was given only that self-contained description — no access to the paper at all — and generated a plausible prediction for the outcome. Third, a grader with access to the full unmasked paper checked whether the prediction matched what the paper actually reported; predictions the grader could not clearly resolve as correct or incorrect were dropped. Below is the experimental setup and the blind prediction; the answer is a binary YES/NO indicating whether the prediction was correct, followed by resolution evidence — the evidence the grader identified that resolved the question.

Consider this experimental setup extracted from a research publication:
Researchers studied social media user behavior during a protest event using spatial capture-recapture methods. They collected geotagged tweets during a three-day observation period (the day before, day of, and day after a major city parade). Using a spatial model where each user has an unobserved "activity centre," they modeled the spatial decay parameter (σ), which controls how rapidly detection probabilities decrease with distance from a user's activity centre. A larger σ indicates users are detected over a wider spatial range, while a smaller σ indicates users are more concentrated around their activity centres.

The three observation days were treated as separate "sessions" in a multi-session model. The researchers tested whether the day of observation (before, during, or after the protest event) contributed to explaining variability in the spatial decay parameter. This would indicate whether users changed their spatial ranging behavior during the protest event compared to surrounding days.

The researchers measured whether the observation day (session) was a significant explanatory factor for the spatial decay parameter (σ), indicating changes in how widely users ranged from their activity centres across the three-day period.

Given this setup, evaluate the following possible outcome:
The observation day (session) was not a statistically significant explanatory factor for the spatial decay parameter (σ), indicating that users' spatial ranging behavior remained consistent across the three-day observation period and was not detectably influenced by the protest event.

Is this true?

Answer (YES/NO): NO